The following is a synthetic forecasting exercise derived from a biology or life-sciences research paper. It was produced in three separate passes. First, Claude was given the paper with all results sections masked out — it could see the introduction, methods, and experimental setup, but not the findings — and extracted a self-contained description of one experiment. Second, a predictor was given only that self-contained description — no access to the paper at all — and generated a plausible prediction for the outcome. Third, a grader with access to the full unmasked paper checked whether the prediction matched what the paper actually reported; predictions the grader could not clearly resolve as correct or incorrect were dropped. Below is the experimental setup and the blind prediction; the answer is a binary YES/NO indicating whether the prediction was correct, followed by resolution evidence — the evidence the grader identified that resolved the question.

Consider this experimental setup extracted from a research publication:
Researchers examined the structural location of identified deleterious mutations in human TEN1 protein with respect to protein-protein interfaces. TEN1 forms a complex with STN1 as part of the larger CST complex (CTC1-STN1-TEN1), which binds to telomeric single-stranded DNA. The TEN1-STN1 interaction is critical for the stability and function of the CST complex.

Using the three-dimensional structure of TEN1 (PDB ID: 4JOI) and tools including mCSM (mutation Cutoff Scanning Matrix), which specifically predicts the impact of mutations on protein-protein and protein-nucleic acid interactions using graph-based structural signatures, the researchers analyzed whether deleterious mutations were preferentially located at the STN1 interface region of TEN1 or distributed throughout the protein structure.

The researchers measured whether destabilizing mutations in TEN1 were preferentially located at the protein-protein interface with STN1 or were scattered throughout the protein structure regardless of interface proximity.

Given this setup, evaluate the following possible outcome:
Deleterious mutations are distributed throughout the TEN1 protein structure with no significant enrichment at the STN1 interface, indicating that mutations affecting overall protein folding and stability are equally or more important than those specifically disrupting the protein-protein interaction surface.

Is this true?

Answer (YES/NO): YES